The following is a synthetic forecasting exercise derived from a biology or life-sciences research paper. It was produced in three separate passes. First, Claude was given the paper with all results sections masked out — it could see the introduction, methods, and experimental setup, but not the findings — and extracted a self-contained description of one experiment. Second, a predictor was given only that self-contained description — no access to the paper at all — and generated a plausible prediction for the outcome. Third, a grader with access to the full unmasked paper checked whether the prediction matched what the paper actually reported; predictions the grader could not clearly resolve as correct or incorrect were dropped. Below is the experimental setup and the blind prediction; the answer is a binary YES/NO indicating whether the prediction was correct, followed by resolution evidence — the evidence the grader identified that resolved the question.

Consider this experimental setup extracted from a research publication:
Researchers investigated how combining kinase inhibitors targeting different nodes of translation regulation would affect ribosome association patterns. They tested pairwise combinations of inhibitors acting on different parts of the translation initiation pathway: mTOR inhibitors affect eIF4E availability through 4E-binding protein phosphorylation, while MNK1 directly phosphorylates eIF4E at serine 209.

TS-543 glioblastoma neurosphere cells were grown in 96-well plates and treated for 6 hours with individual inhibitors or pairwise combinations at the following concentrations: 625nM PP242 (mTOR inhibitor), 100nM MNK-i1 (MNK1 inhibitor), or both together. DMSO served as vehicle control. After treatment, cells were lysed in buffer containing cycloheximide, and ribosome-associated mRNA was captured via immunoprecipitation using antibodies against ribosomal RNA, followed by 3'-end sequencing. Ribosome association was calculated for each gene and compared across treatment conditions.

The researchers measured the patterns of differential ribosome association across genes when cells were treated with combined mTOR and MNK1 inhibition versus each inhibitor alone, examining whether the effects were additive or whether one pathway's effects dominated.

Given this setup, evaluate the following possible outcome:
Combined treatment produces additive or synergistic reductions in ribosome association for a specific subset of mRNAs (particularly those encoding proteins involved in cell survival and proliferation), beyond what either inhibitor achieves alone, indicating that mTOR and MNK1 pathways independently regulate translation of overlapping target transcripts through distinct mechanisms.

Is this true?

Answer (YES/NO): NO